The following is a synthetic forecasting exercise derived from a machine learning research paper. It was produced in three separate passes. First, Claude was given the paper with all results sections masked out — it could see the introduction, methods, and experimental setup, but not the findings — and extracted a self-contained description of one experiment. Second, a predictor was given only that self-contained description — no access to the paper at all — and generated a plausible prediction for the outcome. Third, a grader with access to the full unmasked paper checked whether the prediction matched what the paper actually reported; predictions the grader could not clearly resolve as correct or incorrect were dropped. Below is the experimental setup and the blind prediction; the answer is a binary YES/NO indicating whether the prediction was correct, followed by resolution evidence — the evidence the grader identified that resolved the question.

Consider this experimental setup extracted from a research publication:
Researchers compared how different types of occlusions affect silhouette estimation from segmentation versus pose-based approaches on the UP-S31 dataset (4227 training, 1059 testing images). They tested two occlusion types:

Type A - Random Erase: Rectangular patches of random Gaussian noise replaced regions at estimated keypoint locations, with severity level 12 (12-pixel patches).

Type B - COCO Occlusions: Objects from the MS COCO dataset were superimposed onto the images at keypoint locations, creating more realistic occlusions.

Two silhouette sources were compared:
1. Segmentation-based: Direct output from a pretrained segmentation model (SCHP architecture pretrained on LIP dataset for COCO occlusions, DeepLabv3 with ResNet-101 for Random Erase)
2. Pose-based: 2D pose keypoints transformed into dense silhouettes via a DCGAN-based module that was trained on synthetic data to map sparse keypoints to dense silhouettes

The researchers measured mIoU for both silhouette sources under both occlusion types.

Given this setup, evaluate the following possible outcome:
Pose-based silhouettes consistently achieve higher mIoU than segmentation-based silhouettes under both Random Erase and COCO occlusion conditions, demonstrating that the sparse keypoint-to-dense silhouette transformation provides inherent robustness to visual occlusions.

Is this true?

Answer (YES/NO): NO